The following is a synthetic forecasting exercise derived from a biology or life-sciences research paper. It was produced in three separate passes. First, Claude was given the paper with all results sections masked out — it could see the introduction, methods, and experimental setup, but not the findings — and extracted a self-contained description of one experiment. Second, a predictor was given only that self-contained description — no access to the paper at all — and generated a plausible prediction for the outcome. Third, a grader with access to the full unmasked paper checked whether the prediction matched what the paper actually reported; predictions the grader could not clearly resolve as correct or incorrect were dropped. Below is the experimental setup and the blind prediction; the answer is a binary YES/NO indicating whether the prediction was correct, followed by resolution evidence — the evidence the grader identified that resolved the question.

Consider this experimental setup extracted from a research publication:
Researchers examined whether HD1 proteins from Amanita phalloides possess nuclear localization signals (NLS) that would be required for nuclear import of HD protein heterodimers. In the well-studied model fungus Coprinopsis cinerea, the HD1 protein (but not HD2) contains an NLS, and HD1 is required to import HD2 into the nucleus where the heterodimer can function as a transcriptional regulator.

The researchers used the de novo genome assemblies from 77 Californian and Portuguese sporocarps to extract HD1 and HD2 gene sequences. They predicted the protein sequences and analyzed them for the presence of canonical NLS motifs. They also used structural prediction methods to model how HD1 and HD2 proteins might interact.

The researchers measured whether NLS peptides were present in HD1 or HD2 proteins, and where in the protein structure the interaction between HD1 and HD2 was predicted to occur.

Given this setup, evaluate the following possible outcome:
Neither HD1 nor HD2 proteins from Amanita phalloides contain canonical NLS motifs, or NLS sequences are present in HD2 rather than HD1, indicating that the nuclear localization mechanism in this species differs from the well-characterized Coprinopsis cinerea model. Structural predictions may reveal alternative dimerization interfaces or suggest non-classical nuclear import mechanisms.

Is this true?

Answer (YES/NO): NO